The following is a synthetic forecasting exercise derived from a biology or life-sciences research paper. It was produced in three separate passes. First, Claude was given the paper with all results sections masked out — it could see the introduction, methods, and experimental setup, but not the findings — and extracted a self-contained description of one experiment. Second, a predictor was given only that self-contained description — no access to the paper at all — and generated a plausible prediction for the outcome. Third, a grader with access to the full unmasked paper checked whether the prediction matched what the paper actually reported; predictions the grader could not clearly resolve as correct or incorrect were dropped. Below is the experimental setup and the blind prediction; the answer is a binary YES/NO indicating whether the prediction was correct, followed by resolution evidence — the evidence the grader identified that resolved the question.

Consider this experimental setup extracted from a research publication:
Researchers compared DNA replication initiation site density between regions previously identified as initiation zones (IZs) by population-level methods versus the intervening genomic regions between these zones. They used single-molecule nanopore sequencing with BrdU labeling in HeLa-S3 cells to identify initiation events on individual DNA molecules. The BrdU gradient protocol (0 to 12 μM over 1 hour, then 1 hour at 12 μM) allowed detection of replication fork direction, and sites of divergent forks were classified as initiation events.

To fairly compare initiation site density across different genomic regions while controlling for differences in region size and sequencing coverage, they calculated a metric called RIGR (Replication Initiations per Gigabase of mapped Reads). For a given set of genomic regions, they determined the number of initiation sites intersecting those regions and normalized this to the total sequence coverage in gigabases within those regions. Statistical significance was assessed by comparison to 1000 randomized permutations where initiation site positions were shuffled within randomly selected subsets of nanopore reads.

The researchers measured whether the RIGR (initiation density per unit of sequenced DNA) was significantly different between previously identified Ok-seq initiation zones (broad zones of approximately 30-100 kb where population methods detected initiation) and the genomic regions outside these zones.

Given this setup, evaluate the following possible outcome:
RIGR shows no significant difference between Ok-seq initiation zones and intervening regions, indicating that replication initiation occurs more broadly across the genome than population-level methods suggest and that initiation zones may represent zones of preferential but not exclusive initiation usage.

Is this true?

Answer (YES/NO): NO